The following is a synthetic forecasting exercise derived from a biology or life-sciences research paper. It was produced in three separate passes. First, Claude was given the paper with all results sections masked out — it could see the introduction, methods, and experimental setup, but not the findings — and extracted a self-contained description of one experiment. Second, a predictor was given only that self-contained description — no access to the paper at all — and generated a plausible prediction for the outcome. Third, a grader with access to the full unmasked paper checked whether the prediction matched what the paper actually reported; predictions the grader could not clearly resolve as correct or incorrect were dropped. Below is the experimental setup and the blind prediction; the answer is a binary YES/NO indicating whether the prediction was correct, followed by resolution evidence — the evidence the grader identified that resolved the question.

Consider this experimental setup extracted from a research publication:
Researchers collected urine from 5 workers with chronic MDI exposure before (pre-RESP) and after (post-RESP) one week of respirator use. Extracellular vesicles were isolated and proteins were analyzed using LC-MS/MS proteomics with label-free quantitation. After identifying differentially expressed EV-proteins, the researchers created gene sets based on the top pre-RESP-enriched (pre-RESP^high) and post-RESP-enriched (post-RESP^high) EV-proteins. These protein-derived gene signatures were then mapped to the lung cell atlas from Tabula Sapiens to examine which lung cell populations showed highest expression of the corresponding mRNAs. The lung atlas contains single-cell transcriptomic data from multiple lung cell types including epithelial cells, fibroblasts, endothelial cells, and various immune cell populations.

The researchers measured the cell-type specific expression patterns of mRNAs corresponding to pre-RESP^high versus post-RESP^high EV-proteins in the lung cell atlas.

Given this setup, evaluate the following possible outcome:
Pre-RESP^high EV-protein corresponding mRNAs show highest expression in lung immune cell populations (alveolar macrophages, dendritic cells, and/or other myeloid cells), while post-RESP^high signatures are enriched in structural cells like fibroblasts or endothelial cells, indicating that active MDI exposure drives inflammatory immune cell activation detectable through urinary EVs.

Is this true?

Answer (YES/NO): YES